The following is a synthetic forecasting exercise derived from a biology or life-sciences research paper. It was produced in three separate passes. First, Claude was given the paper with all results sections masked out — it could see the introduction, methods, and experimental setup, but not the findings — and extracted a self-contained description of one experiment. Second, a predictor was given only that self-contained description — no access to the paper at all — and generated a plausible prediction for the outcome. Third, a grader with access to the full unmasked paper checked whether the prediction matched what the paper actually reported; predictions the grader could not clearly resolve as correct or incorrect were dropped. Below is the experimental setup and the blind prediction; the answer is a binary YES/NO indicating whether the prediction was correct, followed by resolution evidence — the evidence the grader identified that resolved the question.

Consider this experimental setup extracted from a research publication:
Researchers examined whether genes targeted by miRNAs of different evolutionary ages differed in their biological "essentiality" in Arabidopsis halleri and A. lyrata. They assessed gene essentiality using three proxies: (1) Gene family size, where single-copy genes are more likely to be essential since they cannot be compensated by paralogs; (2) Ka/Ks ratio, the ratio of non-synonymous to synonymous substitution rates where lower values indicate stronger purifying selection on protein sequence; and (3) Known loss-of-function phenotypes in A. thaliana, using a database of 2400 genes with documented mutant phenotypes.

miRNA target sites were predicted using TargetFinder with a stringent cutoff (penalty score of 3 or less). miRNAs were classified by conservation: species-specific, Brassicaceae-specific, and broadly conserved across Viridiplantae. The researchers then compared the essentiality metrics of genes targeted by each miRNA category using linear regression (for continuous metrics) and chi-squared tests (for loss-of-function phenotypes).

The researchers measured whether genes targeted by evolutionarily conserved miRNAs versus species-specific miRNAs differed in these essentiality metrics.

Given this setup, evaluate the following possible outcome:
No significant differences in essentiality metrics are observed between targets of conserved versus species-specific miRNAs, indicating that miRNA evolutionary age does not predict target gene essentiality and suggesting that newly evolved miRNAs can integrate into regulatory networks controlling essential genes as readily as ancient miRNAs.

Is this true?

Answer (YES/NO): NO